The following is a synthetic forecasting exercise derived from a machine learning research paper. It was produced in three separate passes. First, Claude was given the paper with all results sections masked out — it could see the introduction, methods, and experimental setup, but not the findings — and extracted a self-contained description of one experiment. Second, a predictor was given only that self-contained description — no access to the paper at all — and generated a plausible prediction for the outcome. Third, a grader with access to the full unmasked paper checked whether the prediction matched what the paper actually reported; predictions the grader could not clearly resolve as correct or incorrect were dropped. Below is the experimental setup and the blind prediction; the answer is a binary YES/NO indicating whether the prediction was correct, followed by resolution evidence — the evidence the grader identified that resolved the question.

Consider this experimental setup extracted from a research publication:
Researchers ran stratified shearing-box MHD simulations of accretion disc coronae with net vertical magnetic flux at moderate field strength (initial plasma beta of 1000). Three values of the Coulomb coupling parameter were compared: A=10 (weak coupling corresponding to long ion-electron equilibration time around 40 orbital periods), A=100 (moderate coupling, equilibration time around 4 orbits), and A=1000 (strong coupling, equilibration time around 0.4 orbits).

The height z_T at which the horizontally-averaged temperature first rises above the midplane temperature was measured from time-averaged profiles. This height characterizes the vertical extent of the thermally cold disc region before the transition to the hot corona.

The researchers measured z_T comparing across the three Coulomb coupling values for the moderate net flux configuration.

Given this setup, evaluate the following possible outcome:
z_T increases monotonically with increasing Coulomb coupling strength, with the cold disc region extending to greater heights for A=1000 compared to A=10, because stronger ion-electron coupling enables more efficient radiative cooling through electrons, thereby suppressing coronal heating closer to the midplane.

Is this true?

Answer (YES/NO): YES